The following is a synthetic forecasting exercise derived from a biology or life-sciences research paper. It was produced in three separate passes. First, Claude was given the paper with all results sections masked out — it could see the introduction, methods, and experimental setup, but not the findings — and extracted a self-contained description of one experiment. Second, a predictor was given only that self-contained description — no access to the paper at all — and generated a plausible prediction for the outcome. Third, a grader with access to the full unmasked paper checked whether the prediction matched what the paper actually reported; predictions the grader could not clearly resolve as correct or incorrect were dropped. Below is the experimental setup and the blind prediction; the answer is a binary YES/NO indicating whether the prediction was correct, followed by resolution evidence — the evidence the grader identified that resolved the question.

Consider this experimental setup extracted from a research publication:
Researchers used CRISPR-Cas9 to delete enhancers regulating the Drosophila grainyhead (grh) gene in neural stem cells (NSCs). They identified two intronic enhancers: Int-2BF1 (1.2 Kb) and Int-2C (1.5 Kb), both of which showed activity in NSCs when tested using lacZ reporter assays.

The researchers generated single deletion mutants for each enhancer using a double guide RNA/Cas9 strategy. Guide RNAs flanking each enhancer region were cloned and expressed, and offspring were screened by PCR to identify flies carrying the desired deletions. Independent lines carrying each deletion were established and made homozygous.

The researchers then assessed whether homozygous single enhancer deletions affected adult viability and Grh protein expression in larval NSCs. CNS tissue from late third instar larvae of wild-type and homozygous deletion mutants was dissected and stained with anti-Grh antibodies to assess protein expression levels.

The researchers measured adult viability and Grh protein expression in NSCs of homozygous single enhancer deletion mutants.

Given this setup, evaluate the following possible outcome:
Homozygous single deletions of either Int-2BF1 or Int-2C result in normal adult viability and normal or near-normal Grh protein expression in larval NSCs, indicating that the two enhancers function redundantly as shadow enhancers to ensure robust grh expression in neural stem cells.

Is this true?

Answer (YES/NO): YES